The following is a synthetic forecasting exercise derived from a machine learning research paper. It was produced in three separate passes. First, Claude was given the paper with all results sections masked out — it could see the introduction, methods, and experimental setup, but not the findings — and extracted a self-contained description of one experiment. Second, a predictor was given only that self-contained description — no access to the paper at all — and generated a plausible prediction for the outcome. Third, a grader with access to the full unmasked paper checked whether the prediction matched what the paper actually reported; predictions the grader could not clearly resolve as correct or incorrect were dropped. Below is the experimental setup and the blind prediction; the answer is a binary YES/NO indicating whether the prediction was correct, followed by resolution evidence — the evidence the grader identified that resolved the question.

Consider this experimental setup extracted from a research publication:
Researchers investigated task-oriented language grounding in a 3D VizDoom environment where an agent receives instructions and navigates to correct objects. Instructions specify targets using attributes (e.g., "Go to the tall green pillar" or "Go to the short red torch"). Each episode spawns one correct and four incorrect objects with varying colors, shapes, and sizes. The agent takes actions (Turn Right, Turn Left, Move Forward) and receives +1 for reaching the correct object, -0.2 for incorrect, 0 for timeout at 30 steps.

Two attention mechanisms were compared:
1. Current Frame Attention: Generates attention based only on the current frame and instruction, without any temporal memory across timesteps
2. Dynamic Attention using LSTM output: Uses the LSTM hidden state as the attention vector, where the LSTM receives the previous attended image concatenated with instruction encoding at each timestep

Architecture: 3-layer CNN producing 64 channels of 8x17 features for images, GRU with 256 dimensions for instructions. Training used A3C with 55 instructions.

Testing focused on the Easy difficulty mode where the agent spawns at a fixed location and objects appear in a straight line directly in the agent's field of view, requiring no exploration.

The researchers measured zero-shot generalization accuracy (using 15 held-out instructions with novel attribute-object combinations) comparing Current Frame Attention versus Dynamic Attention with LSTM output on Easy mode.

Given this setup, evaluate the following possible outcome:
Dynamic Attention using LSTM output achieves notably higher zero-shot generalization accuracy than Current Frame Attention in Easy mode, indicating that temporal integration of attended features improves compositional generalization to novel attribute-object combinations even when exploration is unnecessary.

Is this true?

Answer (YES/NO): YES